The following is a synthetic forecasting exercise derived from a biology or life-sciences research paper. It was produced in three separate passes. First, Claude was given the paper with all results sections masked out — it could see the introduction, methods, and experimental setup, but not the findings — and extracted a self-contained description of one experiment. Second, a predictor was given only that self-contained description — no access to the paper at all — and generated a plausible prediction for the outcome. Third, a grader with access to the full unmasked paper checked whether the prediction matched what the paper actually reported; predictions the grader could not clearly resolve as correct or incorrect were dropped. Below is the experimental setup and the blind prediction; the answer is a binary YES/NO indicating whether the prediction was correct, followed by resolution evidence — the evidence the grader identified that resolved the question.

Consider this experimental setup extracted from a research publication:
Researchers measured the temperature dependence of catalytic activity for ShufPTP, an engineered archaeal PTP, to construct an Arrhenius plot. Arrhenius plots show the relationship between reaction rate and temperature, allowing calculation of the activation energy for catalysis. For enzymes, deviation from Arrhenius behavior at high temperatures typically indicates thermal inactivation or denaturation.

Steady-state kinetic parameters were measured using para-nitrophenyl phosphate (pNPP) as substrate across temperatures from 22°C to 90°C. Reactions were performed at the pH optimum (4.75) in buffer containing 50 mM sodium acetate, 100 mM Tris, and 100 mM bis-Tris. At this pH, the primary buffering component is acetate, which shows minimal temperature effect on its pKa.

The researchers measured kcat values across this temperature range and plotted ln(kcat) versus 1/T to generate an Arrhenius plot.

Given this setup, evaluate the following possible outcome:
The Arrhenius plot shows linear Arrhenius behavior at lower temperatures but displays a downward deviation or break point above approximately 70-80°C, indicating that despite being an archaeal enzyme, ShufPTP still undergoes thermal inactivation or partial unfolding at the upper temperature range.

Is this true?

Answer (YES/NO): NO